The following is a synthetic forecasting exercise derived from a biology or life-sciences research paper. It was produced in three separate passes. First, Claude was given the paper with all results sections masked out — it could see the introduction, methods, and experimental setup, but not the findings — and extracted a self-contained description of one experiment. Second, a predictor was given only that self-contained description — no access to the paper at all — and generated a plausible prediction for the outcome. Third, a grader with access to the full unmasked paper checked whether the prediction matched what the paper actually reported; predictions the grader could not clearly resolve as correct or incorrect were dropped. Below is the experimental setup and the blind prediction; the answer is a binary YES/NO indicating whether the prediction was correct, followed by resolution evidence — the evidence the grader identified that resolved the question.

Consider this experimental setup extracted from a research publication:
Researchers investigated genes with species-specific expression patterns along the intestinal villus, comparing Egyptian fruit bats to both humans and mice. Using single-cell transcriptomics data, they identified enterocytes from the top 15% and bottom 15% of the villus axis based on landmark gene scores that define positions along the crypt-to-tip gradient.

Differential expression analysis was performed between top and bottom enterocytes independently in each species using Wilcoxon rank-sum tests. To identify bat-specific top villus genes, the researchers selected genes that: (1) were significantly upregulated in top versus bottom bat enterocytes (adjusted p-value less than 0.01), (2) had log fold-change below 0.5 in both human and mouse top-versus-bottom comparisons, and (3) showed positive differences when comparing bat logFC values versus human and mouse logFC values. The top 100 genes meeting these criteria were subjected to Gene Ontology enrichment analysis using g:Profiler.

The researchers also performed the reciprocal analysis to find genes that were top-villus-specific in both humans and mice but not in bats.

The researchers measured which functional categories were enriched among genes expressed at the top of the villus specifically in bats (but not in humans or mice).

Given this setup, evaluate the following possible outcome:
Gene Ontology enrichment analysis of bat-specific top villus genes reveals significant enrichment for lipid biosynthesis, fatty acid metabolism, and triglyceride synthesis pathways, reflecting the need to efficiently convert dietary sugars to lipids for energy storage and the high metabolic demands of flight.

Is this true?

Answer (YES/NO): NO